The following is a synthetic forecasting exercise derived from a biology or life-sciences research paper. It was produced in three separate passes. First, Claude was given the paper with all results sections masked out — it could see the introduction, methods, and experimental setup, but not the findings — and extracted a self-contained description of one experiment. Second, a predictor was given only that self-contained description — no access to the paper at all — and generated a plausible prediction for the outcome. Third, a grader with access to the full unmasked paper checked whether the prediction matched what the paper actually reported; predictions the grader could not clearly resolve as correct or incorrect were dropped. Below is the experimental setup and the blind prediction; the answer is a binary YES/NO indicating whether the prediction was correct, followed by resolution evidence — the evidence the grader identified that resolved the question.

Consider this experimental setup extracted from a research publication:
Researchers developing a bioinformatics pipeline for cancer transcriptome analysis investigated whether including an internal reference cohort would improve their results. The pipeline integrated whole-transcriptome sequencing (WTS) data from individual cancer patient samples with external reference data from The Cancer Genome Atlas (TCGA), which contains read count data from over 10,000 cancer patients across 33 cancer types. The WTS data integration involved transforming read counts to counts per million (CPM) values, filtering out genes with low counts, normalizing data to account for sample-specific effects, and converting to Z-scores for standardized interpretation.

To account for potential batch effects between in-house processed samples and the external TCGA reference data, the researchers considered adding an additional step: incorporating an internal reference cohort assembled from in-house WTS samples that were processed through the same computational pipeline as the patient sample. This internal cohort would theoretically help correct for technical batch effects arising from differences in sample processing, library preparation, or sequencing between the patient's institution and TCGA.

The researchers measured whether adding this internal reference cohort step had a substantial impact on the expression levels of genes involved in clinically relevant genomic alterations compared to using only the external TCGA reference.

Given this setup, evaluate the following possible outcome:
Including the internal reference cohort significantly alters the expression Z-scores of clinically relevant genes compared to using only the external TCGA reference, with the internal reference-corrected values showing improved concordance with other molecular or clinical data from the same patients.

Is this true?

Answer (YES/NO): NO